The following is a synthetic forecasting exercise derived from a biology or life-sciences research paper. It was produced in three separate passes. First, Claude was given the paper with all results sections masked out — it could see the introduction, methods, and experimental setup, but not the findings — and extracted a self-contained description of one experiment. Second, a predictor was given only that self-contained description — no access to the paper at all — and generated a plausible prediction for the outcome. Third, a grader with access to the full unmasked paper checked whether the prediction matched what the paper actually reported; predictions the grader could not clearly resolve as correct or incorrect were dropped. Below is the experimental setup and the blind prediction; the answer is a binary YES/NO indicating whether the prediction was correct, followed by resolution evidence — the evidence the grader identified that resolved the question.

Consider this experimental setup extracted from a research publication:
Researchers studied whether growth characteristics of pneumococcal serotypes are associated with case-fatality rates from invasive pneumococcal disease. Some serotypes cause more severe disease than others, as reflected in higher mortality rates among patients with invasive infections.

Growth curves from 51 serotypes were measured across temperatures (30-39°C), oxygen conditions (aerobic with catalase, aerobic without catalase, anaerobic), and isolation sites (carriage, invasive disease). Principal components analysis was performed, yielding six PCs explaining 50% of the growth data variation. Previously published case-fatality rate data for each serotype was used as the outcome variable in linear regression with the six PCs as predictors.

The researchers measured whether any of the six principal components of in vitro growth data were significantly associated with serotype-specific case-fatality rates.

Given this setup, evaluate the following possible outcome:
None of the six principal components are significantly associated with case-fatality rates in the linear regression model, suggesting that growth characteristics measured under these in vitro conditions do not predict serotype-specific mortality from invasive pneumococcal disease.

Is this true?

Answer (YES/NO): YES